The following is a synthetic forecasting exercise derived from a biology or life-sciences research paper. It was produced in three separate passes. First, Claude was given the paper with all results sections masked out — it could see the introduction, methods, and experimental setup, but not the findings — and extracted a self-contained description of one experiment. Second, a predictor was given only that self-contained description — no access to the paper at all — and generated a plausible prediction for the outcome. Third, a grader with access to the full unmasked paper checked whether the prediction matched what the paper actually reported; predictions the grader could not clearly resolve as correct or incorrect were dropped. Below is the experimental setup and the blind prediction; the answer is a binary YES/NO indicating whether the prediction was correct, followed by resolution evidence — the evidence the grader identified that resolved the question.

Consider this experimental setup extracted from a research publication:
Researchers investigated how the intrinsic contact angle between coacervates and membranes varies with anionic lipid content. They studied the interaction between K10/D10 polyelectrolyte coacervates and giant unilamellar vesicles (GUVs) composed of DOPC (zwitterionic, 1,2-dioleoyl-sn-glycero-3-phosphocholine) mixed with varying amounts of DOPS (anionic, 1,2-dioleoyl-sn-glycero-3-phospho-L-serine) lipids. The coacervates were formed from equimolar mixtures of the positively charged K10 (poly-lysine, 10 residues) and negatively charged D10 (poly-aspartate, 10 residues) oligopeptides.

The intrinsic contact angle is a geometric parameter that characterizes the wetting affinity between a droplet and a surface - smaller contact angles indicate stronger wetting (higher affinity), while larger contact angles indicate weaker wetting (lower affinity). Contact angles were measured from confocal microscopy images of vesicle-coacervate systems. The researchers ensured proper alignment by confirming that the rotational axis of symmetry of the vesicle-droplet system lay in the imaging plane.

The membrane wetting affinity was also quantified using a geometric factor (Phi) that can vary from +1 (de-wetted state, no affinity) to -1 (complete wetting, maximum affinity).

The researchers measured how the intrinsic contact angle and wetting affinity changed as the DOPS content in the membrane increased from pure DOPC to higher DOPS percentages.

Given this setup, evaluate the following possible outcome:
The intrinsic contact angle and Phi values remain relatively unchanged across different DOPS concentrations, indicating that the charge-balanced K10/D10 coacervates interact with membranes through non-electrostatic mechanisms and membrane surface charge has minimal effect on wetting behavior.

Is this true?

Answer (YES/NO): NO